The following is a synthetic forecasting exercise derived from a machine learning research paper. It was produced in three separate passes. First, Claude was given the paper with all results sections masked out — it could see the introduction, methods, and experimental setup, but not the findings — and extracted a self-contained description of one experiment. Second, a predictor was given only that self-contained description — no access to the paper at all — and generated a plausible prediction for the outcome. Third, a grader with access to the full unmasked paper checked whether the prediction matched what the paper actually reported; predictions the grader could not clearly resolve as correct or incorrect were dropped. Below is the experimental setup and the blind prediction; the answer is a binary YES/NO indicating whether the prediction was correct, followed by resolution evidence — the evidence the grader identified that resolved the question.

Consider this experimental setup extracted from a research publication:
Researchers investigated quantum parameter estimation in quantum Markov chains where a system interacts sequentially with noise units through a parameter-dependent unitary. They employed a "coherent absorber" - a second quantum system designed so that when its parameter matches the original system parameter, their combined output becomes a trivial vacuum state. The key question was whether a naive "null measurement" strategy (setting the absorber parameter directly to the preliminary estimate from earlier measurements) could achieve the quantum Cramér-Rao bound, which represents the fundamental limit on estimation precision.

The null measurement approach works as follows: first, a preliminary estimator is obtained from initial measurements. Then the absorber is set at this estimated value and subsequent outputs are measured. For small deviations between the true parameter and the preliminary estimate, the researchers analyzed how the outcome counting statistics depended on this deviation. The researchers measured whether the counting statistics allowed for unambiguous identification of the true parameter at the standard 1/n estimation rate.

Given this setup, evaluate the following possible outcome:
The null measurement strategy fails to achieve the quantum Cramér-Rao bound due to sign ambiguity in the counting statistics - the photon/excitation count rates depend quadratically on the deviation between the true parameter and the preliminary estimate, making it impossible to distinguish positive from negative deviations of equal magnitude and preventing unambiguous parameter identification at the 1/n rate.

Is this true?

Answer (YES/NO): YES